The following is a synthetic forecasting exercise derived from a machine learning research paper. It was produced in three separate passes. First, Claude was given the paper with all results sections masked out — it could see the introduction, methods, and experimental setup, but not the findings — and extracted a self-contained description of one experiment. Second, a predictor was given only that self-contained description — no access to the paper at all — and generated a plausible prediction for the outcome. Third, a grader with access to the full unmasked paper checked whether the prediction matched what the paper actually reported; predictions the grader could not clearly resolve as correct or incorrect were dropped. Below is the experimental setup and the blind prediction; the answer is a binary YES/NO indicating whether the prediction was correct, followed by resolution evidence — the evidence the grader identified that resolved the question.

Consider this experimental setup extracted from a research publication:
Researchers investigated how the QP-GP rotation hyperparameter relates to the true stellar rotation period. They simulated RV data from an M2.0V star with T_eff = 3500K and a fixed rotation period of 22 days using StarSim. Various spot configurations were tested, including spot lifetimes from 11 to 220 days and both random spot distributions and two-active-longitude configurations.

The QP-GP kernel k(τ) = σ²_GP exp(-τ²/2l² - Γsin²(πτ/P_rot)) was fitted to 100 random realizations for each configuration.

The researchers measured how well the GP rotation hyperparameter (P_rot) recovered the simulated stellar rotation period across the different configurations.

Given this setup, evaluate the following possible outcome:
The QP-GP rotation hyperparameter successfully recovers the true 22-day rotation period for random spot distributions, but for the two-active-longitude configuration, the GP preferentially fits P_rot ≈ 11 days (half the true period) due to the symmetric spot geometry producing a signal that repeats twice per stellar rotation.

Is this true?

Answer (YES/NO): NO